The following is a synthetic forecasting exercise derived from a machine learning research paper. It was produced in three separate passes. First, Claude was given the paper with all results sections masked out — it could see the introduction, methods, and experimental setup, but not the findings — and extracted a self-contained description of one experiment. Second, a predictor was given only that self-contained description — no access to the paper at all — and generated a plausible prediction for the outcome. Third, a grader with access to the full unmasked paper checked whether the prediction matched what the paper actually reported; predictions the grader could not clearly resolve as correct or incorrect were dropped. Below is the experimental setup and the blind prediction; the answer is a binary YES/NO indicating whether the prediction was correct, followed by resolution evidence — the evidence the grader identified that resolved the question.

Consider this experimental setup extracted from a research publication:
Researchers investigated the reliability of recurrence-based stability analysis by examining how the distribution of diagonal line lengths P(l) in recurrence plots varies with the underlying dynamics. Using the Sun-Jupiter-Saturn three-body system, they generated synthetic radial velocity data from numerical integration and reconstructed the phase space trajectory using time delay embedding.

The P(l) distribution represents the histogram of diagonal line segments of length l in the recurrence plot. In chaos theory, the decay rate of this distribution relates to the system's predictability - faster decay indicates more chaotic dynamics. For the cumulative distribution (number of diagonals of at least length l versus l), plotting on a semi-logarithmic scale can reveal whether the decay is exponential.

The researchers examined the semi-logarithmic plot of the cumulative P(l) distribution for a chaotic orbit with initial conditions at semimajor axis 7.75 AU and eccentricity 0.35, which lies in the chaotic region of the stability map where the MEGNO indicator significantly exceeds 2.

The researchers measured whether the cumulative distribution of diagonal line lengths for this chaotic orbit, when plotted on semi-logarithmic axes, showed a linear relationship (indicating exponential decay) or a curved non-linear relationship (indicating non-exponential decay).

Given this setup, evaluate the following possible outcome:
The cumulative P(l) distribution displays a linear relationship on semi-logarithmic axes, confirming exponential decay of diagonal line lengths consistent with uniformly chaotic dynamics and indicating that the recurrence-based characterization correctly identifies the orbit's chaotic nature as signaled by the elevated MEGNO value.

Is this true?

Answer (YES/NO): YES